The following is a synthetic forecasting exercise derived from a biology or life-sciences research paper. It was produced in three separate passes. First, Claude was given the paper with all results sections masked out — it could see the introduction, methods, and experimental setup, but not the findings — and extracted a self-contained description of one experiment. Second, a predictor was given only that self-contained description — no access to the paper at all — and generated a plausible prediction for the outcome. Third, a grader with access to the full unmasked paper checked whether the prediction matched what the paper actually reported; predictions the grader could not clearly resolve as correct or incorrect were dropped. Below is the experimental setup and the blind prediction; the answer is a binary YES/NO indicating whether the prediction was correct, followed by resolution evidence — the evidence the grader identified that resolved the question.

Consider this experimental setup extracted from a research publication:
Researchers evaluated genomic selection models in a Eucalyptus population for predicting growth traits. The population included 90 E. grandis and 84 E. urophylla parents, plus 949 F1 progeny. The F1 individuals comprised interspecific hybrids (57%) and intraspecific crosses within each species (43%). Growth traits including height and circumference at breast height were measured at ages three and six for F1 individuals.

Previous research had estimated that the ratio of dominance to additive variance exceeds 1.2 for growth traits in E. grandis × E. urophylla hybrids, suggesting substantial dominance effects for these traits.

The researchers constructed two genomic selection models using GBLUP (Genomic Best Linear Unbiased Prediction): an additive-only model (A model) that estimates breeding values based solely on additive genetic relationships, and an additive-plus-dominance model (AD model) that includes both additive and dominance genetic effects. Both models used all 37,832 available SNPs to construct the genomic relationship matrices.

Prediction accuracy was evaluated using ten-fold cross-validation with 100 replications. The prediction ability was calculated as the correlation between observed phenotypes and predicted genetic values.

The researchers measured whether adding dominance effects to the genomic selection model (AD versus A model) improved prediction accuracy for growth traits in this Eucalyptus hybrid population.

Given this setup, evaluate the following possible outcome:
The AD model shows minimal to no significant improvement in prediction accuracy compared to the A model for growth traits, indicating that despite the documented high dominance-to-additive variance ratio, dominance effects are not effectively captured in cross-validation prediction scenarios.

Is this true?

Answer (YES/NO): YES